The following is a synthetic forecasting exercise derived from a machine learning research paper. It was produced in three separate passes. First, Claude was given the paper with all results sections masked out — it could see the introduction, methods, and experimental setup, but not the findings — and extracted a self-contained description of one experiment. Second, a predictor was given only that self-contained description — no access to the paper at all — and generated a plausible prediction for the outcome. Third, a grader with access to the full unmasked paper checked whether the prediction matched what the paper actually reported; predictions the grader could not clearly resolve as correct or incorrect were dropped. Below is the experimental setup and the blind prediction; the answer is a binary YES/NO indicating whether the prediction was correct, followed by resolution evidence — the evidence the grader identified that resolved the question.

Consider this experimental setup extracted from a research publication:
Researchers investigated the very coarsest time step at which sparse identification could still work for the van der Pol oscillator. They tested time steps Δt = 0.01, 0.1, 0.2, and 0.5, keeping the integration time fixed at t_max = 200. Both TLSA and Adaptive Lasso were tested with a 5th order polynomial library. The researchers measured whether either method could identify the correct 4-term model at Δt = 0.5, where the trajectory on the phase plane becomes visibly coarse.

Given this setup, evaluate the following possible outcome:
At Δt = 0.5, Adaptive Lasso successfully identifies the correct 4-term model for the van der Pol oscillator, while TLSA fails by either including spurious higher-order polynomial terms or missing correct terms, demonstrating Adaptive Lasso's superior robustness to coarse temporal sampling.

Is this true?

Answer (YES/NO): NO